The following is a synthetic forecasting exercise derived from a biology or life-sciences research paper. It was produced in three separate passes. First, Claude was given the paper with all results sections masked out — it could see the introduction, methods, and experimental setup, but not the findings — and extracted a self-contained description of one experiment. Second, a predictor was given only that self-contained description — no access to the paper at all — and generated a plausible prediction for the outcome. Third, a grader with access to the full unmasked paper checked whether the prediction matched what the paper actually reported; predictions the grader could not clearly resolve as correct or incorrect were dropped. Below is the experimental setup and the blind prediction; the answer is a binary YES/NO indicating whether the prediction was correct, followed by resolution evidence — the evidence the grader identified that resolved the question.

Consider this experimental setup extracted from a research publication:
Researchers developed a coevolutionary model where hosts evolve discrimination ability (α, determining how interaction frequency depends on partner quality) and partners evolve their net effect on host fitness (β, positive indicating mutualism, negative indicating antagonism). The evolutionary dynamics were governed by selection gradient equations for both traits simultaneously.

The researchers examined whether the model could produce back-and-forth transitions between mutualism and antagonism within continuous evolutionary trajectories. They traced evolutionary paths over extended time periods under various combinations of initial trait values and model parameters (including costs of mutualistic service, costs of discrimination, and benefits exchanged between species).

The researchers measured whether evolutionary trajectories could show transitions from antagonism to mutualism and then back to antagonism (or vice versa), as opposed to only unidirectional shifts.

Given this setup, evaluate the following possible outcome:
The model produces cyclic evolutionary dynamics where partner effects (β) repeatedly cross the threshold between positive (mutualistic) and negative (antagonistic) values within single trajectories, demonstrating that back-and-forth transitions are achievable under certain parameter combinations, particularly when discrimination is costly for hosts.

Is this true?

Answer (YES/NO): NO